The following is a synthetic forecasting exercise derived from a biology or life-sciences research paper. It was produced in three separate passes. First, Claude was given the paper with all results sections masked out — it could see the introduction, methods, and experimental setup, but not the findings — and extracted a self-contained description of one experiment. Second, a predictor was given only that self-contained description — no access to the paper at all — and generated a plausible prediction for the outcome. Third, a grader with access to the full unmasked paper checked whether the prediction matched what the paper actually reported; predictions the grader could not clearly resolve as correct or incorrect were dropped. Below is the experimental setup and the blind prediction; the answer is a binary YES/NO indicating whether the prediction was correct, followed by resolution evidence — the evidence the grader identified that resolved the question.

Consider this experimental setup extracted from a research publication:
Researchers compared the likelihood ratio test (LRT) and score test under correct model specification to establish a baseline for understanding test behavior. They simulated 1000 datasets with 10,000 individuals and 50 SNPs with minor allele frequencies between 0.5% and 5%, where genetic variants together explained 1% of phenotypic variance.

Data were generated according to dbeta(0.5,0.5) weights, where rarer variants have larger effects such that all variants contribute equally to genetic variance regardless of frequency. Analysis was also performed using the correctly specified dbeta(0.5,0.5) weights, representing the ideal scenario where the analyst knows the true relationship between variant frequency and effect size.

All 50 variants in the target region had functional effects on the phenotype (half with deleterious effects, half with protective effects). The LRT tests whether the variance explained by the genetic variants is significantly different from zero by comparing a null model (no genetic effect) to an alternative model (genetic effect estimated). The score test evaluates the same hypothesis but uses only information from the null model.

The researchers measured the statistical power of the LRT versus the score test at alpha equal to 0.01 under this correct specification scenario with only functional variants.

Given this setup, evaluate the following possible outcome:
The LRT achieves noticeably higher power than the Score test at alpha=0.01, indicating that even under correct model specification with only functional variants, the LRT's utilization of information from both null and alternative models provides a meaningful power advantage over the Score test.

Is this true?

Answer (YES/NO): NO